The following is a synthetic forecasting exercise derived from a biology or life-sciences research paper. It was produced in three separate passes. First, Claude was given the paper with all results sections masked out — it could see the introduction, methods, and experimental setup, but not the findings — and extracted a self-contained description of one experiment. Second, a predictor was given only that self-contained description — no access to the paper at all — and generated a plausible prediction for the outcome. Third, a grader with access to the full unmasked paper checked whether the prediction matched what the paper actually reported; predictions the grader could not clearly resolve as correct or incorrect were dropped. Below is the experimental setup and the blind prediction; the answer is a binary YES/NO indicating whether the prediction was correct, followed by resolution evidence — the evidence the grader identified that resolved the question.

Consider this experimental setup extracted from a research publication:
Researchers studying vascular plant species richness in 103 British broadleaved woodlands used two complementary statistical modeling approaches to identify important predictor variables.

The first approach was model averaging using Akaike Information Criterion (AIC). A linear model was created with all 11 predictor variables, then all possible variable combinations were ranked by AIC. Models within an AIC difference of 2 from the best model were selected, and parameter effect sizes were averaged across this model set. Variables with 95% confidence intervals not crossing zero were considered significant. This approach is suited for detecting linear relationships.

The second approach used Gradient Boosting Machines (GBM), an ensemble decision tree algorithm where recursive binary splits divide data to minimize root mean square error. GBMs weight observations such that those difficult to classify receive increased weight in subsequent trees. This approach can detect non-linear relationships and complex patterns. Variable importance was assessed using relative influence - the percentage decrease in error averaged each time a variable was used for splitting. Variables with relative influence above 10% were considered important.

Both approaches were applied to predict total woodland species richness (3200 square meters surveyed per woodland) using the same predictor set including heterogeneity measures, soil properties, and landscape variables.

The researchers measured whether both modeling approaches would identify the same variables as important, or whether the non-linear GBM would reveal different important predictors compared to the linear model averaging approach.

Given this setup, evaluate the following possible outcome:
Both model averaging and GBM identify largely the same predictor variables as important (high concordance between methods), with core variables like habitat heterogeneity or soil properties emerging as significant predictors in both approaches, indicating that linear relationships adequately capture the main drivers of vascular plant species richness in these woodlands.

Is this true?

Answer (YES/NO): NO